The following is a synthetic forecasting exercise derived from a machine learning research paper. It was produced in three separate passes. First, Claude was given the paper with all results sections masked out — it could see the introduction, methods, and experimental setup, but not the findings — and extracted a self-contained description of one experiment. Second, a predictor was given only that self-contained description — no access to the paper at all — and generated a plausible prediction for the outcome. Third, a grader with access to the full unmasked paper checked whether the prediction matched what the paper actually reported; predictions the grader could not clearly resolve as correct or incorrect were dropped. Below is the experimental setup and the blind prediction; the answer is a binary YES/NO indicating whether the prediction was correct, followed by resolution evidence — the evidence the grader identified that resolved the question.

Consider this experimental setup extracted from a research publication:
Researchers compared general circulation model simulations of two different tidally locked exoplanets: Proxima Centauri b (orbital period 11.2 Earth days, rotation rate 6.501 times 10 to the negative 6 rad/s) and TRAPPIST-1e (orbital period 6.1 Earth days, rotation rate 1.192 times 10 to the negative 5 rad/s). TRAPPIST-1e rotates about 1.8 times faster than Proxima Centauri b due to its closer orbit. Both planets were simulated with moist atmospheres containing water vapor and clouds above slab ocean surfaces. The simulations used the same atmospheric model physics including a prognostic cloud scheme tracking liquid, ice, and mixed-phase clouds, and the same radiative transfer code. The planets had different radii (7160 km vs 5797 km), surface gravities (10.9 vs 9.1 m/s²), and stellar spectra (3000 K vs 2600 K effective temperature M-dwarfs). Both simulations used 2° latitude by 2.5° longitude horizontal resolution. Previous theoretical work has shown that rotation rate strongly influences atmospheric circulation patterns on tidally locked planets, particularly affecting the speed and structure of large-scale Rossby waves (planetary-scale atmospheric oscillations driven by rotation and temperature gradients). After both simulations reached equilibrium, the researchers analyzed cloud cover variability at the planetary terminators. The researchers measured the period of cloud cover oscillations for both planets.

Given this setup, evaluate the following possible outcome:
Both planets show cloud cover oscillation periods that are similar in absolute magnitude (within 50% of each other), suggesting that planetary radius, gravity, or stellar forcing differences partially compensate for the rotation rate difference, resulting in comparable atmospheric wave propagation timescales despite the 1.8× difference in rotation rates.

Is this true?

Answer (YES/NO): NO